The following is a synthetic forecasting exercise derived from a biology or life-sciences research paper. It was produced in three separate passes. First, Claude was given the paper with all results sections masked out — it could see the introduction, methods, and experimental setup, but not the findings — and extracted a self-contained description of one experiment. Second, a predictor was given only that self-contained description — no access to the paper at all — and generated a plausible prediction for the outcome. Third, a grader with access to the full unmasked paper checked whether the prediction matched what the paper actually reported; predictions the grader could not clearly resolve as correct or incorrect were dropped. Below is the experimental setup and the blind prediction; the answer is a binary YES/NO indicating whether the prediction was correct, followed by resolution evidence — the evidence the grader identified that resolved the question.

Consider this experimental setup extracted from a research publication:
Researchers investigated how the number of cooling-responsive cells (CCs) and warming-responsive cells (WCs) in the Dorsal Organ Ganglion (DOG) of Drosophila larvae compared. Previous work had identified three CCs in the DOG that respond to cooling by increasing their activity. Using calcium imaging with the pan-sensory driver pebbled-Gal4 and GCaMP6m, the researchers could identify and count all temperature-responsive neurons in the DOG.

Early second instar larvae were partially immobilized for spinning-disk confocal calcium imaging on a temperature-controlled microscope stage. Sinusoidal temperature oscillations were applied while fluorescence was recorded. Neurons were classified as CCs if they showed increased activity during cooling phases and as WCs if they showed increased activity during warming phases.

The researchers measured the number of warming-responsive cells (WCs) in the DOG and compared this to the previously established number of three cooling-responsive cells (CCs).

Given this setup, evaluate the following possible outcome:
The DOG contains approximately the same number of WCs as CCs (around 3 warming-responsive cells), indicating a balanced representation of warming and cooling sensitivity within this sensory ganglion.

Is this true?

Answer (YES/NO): NO